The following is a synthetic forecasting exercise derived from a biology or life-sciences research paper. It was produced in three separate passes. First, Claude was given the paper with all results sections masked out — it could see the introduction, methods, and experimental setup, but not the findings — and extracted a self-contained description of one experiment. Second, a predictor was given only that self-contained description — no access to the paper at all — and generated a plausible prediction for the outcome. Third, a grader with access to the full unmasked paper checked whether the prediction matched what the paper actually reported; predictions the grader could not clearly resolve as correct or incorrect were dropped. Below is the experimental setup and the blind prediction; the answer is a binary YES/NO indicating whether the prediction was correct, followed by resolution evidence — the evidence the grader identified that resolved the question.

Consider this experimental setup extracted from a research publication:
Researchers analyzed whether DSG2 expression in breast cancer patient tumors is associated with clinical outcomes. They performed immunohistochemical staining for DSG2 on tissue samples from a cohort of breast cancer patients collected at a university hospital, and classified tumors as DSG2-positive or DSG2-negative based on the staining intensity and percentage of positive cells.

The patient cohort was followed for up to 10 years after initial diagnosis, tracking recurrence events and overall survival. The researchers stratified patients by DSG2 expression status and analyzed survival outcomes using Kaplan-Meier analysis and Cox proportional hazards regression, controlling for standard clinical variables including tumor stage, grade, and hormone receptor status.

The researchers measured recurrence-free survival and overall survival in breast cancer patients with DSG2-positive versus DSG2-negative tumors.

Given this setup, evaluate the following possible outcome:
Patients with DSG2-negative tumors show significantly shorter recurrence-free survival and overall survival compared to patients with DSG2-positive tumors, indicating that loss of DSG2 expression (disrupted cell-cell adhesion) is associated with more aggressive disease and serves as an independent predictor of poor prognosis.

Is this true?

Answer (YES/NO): NO